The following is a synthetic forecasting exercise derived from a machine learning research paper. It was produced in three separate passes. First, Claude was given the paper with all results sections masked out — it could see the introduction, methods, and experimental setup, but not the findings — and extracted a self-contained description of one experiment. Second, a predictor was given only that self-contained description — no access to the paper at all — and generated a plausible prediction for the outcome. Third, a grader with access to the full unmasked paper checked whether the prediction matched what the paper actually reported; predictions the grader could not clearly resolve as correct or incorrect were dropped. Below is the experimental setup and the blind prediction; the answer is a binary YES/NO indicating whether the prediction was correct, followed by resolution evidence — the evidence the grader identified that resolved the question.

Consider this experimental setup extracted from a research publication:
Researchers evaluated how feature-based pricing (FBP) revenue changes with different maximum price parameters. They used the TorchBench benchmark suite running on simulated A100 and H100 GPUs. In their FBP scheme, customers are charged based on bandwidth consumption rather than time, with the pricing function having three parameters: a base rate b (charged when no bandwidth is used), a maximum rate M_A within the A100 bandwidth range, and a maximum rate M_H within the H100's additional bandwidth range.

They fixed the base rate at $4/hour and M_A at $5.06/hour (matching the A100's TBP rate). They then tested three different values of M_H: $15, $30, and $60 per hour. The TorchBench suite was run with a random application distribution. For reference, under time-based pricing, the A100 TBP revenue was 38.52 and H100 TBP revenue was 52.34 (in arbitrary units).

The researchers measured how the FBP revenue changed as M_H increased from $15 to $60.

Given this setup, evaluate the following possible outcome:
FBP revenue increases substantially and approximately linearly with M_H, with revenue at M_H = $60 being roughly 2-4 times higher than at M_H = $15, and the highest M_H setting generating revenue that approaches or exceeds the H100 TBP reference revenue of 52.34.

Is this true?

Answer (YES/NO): NO